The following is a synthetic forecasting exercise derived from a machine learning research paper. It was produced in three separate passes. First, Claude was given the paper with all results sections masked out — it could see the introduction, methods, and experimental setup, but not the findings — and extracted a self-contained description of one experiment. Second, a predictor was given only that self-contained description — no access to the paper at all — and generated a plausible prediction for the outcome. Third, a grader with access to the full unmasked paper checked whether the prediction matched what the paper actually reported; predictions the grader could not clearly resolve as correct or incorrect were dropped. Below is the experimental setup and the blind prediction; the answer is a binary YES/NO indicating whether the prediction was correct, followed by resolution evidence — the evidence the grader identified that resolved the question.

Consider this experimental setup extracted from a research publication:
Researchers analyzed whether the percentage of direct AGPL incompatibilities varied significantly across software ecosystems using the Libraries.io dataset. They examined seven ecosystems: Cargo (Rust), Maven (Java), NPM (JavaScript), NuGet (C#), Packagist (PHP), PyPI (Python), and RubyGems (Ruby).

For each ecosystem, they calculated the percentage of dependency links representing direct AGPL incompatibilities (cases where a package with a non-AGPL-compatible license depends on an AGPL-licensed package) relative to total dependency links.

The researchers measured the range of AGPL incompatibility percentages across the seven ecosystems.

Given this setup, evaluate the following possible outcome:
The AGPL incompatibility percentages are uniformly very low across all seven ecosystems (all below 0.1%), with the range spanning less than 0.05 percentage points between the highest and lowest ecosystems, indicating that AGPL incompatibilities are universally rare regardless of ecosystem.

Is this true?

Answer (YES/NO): YES